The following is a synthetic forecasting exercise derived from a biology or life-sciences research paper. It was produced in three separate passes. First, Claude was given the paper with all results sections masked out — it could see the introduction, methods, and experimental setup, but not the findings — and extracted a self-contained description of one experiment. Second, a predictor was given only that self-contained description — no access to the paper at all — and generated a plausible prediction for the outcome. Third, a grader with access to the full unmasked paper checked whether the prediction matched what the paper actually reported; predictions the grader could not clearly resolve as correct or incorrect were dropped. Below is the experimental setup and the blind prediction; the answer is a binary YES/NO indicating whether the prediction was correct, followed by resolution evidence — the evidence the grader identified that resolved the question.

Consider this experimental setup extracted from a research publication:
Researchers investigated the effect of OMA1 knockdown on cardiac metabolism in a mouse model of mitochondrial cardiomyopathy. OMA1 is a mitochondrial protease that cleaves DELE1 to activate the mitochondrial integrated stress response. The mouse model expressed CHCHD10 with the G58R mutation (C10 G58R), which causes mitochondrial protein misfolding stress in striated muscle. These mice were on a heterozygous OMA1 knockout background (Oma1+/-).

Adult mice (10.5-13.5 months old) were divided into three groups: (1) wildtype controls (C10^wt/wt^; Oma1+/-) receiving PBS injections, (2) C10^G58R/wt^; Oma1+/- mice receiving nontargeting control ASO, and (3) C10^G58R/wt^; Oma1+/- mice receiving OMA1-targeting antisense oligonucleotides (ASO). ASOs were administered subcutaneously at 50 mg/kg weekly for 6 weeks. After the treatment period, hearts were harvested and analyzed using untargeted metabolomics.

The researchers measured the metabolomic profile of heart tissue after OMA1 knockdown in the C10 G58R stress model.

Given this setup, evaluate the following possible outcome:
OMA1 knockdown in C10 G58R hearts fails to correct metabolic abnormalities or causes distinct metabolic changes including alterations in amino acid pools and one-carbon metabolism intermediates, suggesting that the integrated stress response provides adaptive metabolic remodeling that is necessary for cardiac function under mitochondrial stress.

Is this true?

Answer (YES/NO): YES